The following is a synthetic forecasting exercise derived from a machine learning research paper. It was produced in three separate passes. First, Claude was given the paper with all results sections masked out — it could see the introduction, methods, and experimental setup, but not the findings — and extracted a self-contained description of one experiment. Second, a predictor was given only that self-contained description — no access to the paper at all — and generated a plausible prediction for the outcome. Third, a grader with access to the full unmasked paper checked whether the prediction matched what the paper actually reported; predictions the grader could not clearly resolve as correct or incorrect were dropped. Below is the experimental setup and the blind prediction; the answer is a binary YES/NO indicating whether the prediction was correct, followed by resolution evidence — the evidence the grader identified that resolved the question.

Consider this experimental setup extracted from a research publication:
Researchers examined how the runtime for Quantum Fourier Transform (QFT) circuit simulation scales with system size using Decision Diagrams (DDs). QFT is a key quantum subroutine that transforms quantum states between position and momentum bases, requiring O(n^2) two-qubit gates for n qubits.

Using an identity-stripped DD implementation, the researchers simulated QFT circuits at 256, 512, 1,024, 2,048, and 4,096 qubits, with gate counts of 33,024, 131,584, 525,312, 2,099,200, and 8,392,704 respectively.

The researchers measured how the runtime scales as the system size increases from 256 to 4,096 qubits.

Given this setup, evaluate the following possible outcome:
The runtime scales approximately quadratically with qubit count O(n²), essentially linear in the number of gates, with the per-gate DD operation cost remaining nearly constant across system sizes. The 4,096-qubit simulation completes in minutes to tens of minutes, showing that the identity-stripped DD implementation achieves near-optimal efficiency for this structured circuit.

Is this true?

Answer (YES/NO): NO